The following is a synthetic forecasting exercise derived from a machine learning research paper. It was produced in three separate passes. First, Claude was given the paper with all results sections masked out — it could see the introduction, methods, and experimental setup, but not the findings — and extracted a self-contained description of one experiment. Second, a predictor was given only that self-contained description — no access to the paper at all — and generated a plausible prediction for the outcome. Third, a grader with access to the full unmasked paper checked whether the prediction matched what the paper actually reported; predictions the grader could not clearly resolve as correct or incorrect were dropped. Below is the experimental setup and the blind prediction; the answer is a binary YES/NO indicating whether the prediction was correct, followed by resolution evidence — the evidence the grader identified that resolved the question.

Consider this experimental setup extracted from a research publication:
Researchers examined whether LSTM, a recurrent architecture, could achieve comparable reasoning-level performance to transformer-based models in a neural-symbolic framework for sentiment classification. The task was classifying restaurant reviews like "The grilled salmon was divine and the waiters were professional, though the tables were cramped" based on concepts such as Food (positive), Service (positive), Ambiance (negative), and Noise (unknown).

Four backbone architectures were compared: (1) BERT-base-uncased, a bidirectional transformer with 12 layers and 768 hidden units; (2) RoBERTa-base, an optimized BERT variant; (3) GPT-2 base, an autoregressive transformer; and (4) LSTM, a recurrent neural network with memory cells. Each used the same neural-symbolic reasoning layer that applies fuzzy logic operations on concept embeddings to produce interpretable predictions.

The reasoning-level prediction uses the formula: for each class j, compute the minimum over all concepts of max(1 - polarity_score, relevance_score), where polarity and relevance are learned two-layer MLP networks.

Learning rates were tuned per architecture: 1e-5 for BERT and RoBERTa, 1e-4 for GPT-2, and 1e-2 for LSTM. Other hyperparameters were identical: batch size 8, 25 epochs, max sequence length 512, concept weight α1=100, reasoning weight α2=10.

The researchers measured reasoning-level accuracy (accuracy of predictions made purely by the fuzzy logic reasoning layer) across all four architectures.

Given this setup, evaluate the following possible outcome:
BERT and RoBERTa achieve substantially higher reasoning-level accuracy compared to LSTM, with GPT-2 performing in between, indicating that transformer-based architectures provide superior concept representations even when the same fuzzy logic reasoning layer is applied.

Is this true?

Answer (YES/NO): YES